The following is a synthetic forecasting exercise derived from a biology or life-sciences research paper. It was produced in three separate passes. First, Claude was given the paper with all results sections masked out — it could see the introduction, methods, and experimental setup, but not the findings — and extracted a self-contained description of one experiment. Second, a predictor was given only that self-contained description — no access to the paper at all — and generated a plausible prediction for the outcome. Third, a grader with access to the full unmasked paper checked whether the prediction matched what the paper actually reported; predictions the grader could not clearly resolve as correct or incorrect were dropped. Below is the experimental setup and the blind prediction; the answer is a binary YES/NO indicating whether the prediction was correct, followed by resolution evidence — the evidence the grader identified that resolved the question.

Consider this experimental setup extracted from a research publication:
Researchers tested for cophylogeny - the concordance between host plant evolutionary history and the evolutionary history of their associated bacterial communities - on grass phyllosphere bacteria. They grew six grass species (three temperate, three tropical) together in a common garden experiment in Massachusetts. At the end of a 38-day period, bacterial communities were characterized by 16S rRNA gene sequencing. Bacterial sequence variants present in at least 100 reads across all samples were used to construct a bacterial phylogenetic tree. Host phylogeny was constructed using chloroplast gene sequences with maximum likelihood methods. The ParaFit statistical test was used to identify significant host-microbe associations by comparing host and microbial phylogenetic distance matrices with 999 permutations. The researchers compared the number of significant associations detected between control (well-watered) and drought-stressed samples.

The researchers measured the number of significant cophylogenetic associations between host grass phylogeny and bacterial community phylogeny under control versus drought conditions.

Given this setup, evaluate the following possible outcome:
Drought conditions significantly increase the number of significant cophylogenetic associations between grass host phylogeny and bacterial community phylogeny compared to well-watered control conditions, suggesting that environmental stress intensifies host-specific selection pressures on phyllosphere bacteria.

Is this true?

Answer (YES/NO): NO